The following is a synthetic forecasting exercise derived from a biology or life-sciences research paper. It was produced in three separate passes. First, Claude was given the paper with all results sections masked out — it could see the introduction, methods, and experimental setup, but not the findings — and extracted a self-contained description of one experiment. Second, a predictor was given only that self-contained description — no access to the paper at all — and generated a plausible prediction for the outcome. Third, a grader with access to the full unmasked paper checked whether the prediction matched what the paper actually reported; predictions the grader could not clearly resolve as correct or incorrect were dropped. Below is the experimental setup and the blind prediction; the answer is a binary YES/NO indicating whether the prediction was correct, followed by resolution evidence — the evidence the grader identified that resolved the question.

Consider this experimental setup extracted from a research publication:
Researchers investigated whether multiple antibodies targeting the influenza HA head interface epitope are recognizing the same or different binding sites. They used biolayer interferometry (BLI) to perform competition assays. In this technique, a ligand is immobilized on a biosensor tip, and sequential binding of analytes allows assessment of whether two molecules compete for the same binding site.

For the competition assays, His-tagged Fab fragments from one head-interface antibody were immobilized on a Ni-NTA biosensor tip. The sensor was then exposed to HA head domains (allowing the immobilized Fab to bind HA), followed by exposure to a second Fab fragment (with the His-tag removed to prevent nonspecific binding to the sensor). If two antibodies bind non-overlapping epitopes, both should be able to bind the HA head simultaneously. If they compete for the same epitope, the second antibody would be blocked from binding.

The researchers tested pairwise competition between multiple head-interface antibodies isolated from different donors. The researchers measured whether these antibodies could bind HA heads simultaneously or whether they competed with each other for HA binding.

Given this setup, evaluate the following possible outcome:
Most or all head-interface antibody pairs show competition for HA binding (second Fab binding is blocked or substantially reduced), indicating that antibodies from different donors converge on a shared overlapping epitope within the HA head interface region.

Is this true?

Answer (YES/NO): YES